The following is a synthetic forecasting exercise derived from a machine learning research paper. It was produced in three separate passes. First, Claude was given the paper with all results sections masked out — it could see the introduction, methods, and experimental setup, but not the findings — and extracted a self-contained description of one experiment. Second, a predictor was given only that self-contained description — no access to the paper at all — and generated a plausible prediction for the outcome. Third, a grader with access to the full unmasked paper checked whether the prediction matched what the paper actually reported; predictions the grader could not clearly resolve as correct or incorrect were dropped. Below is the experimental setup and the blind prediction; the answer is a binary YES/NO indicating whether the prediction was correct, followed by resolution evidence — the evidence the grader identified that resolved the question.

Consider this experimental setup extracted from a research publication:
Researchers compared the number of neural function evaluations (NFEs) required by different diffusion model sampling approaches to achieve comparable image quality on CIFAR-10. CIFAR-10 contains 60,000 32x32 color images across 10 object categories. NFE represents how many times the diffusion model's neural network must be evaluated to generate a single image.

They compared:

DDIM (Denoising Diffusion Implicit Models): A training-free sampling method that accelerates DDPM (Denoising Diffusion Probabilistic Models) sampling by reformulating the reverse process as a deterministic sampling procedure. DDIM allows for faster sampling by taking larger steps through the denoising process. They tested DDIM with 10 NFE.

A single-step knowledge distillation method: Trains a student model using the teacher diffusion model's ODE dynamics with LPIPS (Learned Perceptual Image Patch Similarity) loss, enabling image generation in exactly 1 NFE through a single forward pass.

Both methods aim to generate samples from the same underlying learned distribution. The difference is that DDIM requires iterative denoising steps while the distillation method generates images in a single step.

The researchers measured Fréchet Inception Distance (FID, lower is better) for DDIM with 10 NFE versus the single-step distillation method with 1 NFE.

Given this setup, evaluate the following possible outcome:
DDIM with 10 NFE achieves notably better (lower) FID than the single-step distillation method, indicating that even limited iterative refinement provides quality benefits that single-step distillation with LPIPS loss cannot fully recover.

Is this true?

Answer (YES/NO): NO